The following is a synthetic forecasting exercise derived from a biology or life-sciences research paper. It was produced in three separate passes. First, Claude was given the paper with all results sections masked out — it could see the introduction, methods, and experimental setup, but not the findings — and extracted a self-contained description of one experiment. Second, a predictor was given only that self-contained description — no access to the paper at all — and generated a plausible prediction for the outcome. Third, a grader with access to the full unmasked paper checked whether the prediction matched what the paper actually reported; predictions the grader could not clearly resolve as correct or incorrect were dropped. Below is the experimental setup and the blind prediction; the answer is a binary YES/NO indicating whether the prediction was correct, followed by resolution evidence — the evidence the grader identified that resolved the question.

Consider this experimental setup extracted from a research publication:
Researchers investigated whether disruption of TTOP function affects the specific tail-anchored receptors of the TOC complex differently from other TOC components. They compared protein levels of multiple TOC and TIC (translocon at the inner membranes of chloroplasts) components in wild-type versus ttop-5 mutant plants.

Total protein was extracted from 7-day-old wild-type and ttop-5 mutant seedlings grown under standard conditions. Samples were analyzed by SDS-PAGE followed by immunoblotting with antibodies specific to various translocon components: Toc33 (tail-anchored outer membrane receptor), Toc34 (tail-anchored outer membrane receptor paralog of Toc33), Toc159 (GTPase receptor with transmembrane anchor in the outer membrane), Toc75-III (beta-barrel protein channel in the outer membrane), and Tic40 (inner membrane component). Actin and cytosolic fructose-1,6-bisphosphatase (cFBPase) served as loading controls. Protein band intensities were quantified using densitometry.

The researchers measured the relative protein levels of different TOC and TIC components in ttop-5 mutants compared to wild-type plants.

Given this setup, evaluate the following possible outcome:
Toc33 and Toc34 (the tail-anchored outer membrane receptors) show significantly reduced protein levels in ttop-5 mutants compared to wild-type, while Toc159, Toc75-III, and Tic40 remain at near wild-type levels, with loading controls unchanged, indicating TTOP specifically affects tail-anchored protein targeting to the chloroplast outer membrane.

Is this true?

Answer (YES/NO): NO